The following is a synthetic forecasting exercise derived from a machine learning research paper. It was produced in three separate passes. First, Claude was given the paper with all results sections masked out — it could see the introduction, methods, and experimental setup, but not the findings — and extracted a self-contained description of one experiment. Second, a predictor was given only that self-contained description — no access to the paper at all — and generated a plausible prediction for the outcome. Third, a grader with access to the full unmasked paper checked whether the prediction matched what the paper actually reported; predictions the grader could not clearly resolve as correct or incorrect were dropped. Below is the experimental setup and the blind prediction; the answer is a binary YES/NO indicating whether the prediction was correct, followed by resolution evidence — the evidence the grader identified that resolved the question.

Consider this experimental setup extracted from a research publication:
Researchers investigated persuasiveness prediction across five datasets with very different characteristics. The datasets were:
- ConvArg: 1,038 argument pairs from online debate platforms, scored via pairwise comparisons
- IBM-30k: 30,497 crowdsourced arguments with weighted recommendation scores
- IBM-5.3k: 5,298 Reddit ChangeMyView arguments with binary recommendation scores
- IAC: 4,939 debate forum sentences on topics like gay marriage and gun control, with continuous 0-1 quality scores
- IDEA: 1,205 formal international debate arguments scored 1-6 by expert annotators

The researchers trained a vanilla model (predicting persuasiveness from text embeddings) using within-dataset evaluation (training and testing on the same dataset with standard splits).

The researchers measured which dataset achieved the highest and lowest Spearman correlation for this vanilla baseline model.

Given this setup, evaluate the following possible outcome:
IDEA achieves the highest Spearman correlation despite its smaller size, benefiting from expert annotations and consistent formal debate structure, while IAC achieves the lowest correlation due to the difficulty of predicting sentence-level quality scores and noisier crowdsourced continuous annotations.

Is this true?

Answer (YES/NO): NO